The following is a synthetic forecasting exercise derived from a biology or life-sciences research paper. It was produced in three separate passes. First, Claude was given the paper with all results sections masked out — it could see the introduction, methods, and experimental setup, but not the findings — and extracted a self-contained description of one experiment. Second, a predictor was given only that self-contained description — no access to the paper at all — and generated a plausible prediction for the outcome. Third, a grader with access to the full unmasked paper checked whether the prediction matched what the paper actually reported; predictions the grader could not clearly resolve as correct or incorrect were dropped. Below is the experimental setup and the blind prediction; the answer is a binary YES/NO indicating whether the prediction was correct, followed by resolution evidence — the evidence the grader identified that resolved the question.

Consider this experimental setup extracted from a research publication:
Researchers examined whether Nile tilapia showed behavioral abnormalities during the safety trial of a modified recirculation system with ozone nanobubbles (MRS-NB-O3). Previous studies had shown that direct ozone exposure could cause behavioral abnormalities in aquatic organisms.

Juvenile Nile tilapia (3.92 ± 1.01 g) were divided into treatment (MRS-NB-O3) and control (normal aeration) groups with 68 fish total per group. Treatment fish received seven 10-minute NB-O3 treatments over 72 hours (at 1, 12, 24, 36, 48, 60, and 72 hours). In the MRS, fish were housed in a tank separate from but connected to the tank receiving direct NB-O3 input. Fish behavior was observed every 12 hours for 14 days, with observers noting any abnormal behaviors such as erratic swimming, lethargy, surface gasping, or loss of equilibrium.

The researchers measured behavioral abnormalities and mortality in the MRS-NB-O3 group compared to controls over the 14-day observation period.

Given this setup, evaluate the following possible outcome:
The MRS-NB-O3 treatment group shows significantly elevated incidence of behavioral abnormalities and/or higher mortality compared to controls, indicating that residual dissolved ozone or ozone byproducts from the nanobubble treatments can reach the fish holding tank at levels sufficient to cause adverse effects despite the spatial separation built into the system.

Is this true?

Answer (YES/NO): NO